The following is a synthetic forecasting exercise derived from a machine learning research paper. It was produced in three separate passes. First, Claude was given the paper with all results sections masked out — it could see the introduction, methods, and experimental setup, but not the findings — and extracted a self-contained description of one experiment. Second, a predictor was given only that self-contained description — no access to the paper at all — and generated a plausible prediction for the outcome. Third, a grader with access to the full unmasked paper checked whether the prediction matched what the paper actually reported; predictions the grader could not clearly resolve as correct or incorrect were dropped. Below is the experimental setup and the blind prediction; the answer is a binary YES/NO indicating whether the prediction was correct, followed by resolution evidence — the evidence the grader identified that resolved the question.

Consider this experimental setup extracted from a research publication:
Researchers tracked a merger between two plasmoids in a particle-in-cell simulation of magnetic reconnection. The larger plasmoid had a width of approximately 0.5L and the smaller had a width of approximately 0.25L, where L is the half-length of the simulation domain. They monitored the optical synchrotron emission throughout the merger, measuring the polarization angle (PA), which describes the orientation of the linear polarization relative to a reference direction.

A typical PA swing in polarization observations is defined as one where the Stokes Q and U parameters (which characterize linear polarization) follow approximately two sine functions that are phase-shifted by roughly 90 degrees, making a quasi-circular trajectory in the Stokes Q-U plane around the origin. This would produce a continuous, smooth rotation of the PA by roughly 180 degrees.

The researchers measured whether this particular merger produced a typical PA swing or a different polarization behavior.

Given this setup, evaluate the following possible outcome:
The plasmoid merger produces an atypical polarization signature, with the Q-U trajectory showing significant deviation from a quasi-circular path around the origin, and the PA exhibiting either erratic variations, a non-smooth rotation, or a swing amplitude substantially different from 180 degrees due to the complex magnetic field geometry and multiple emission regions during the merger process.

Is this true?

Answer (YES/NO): YES